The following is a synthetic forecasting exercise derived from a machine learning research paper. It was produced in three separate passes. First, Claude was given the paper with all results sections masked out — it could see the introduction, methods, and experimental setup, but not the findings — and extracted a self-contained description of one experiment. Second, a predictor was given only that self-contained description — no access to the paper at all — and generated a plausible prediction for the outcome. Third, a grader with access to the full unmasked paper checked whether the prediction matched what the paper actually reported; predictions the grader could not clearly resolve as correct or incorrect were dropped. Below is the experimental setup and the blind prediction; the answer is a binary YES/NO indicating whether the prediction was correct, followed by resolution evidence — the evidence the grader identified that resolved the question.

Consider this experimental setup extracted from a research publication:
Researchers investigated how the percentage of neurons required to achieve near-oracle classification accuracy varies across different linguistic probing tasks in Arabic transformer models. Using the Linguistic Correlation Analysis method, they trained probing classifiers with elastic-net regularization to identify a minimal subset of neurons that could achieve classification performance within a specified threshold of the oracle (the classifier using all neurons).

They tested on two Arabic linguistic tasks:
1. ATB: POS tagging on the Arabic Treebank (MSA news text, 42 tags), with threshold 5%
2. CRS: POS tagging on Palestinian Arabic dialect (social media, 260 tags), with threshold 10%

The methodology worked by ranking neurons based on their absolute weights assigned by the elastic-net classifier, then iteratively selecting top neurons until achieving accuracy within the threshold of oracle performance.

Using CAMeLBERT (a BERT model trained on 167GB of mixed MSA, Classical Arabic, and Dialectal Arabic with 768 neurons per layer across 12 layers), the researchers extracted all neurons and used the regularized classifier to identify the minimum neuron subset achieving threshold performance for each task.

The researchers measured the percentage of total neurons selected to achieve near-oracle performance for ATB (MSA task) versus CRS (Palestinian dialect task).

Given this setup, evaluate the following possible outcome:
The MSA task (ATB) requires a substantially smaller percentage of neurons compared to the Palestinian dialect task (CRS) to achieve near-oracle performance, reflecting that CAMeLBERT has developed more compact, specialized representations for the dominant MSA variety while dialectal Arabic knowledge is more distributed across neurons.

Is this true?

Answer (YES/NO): NO